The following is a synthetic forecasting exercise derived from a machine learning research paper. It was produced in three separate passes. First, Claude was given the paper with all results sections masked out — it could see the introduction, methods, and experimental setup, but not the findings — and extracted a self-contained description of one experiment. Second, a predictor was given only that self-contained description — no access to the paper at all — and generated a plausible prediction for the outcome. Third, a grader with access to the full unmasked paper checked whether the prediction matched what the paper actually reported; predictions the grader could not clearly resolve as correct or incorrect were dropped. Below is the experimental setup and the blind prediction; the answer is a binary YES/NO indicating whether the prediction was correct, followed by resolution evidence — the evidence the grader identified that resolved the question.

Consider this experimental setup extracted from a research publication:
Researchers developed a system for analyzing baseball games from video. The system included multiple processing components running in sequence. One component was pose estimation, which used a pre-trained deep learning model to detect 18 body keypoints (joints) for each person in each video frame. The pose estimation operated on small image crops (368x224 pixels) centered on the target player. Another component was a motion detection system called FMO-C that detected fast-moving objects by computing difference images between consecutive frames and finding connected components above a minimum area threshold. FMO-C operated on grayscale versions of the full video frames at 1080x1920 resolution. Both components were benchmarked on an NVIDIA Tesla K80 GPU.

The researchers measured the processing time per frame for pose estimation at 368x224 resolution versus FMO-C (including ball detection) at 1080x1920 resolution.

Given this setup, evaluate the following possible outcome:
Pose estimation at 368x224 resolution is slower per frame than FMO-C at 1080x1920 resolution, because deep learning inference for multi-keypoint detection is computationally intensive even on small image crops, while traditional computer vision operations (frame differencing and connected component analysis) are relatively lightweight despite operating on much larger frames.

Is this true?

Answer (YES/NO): YES